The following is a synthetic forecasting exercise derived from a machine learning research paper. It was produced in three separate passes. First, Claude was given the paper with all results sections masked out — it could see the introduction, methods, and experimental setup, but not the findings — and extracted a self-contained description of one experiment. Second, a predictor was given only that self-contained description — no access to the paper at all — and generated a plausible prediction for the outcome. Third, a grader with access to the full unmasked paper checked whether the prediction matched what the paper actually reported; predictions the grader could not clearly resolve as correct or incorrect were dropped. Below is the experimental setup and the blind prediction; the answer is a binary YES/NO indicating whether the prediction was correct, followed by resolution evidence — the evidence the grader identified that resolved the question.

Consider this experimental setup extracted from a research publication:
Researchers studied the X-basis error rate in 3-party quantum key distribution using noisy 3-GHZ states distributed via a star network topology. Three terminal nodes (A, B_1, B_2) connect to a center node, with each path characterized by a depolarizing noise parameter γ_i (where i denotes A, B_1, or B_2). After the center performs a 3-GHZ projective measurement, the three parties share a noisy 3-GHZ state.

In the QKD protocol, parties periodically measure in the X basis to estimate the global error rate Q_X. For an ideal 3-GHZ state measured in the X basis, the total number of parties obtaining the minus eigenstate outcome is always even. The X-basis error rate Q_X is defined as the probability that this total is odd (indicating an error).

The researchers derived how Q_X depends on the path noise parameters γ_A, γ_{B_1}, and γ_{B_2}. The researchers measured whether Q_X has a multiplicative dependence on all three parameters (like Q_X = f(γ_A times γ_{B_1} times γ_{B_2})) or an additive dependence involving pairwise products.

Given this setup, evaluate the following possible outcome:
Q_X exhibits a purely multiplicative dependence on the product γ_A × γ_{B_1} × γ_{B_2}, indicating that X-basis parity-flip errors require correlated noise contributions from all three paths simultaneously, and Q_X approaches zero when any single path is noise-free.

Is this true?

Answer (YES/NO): NO